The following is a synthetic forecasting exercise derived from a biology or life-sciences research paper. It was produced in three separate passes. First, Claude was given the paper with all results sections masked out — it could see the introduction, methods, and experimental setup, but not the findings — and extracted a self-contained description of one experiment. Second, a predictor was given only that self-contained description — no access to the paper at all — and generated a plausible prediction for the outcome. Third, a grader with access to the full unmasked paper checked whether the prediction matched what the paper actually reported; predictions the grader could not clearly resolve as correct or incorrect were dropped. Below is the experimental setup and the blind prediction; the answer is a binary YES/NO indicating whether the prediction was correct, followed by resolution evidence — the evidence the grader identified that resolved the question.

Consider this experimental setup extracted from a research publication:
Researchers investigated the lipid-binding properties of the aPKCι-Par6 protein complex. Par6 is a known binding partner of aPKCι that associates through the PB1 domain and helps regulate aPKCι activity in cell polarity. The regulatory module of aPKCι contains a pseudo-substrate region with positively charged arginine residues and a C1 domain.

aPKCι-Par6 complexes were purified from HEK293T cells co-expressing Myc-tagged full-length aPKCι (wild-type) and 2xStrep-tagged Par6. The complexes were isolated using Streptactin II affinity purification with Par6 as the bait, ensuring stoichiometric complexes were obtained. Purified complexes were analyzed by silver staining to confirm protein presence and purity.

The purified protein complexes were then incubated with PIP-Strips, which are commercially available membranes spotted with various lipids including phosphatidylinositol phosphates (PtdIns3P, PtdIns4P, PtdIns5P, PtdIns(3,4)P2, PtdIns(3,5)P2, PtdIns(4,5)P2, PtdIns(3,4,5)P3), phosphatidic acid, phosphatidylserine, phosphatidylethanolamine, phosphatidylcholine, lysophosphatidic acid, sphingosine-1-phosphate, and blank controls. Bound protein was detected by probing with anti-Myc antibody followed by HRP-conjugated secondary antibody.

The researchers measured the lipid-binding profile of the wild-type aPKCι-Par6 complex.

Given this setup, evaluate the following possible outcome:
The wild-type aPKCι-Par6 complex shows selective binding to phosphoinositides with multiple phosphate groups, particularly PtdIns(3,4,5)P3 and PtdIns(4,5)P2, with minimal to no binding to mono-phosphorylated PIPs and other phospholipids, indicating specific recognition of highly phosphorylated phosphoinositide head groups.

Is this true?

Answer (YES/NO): NO